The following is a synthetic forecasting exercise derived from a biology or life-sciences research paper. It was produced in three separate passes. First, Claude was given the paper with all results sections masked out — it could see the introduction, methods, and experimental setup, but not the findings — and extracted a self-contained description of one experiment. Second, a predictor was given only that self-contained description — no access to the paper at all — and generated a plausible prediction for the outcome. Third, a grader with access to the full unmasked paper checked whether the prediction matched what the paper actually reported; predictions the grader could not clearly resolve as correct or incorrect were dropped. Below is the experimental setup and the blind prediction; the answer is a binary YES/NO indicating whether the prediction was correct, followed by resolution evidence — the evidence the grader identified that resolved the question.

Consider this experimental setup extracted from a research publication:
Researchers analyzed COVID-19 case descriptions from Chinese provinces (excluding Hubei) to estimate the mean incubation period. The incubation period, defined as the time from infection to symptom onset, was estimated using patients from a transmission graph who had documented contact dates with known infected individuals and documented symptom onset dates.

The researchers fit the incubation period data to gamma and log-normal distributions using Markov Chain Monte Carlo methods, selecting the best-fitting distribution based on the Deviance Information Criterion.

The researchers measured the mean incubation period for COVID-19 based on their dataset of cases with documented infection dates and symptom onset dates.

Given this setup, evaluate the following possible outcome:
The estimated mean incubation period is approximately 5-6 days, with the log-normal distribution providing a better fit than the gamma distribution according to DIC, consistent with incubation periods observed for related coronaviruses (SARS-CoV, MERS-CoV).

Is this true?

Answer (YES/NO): NO